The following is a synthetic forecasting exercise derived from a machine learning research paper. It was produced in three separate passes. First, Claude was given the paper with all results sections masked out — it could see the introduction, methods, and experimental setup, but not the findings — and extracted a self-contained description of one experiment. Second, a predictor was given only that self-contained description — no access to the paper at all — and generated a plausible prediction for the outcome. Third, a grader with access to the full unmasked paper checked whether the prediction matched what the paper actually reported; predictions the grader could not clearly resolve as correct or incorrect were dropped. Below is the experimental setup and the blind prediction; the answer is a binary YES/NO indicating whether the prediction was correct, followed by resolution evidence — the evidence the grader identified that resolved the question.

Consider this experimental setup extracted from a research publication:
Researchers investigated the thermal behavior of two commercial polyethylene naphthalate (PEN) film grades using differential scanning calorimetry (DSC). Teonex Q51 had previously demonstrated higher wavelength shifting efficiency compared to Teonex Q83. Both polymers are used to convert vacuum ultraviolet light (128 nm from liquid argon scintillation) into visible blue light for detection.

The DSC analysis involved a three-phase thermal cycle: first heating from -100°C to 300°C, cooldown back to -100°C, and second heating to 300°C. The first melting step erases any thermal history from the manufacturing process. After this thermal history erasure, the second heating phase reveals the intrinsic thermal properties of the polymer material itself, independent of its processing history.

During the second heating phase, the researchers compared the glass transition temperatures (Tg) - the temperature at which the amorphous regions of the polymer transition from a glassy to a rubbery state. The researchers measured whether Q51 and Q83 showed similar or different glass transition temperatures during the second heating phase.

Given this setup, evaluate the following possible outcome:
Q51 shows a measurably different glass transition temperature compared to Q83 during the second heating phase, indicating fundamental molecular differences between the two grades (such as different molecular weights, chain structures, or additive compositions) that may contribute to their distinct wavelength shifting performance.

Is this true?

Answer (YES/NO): NO